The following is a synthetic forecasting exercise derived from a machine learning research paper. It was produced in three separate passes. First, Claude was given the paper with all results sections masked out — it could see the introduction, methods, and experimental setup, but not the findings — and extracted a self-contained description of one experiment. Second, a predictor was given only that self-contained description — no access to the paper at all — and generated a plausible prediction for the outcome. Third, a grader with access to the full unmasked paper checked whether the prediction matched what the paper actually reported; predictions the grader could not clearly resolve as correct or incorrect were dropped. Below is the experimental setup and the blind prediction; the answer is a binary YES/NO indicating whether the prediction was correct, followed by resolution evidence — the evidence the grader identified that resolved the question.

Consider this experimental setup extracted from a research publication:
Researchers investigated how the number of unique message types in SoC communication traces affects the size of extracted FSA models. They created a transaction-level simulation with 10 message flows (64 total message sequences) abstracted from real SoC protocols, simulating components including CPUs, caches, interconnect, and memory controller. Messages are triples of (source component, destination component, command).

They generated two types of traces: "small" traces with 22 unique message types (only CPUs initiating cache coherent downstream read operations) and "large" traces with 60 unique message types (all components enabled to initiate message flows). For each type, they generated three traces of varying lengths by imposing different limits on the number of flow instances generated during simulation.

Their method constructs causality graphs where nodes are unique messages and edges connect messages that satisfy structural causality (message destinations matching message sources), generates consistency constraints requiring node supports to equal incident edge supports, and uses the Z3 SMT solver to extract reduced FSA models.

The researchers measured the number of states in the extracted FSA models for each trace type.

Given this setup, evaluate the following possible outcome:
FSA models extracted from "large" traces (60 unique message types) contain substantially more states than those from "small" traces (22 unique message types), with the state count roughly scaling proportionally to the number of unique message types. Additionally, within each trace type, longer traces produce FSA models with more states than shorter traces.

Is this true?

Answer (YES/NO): NO